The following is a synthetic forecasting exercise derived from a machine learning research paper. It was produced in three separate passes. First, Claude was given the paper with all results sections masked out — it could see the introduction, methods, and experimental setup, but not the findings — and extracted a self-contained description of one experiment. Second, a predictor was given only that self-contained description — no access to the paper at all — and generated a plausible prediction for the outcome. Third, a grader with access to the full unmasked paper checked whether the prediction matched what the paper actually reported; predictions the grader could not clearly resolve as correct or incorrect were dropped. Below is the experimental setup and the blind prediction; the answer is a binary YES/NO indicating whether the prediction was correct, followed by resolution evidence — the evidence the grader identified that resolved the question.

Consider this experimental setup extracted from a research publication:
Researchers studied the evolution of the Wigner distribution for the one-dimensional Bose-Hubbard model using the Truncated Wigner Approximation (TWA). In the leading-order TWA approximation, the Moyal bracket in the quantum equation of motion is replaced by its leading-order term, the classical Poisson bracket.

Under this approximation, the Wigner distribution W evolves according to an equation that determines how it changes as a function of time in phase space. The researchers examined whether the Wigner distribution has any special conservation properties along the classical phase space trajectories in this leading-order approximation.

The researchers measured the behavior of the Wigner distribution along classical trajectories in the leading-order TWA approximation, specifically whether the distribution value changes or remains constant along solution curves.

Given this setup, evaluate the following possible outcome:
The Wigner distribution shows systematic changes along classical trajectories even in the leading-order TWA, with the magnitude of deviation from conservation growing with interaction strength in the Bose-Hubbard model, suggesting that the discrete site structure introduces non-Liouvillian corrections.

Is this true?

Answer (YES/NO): NO